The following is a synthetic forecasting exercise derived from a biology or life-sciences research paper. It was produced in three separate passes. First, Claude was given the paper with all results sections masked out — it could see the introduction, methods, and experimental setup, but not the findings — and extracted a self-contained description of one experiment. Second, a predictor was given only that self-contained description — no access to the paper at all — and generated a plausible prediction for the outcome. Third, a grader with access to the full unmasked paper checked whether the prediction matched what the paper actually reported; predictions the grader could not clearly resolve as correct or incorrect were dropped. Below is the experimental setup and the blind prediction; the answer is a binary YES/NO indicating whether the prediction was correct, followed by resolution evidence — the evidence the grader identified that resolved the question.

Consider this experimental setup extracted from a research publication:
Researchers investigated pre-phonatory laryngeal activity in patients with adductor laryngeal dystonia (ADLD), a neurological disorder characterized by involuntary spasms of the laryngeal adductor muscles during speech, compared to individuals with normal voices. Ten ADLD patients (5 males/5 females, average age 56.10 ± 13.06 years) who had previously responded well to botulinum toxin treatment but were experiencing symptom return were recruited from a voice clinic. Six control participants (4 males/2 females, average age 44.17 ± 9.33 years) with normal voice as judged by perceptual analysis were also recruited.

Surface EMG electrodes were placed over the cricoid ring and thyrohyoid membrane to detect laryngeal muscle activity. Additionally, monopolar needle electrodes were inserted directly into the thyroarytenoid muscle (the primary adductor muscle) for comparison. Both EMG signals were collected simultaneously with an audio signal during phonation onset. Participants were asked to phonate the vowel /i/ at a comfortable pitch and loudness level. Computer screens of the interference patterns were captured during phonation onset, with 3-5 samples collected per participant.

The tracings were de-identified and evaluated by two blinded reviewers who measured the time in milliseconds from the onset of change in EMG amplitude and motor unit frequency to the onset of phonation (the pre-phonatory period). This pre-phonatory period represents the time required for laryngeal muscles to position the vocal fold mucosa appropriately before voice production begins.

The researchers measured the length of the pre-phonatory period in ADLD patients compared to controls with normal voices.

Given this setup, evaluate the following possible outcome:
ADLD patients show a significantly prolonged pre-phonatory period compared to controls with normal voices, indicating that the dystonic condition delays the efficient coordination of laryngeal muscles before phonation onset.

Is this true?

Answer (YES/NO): YES